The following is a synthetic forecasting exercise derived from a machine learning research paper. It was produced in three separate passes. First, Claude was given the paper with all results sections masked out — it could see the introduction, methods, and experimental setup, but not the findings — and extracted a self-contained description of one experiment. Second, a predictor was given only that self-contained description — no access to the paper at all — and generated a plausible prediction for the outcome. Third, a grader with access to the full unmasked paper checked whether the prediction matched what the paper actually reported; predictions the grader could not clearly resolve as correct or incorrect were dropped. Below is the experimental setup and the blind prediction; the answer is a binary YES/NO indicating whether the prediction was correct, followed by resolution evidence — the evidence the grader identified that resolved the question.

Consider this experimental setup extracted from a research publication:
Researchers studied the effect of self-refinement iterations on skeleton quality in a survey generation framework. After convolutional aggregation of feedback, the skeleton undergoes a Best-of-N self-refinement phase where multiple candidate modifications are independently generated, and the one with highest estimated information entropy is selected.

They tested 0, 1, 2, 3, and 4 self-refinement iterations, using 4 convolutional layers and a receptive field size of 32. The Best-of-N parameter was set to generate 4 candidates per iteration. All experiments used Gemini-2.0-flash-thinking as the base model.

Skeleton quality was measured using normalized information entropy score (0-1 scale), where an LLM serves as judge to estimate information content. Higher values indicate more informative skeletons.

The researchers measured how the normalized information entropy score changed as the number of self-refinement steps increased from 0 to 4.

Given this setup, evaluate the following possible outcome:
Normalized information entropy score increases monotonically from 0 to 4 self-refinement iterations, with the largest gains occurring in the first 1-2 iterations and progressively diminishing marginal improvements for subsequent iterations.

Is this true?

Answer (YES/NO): NO